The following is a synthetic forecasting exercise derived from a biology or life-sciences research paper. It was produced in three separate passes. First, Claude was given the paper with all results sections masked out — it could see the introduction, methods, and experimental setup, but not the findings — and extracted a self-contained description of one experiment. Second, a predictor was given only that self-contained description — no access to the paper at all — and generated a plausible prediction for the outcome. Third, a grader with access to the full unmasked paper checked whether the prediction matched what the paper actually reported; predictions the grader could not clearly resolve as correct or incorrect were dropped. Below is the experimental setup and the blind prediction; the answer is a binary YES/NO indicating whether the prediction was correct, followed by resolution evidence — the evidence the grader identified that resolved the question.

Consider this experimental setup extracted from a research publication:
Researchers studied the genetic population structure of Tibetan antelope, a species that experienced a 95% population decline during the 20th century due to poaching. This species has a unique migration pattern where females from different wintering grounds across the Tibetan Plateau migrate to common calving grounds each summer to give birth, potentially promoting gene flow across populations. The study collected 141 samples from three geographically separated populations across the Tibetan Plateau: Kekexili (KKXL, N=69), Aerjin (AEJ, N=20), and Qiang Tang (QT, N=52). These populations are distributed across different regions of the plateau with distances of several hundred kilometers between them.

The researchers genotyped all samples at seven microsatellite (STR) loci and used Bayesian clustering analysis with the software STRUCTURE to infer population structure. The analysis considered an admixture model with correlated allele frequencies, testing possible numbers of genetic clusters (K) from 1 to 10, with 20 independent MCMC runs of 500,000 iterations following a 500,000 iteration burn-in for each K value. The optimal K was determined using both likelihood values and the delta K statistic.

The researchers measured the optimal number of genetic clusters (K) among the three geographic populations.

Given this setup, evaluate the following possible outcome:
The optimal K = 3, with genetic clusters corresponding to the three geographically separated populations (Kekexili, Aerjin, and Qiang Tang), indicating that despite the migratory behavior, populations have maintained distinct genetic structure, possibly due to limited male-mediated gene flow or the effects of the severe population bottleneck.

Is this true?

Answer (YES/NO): NO